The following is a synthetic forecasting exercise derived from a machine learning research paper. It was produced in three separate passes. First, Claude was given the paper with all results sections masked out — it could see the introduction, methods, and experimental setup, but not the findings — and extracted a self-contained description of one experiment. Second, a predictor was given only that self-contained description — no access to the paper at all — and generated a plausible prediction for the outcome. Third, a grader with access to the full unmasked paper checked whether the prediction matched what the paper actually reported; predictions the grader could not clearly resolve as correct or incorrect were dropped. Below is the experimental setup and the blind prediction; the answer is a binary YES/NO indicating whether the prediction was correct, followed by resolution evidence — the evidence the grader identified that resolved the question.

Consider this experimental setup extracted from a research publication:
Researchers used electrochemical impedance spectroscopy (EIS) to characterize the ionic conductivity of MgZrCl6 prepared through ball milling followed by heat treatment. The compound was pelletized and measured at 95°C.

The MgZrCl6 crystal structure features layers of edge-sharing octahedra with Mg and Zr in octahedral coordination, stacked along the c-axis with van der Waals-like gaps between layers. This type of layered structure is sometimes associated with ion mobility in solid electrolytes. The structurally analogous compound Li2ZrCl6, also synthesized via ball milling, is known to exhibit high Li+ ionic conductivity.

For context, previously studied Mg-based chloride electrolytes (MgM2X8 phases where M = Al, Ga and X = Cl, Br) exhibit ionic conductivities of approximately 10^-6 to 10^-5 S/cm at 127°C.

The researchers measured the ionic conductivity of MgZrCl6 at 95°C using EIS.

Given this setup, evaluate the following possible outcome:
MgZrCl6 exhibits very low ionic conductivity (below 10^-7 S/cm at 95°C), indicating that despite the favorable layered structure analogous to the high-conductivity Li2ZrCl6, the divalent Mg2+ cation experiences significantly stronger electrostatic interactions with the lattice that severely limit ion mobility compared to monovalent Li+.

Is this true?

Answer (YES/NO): YES